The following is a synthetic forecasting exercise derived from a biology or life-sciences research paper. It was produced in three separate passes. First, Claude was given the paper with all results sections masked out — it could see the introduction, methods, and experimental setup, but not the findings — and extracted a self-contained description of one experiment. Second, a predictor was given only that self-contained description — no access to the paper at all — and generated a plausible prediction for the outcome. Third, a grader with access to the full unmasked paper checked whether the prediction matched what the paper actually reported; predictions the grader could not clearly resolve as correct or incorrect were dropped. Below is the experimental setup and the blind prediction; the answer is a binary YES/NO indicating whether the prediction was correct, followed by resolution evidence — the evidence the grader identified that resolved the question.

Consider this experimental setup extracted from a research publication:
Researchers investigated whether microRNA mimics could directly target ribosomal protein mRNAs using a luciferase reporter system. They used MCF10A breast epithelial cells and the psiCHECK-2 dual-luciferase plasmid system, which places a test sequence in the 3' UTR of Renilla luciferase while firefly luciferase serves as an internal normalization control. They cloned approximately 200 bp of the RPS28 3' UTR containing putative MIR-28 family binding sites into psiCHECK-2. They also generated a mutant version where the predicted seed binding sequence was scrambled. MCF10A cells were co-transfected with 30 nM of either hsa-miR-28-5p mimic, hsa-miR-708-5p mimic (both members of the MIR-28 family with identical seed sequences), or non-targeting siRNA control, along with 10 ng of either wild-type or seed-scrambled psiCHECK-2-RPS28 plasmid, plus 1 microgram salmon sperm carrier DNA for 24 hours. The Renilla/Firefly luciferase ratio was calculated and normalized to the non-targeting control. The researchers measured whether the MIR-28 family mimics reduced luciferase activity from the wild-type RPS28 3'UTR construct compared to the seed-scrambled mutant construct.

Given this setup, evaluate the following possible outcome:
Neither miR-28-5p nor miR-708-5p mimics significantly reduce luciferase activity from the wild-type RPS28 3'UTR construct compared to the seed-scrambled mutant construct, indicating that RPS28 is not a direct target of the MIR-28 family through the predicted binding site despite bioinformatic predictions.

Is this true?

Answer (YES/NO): NO